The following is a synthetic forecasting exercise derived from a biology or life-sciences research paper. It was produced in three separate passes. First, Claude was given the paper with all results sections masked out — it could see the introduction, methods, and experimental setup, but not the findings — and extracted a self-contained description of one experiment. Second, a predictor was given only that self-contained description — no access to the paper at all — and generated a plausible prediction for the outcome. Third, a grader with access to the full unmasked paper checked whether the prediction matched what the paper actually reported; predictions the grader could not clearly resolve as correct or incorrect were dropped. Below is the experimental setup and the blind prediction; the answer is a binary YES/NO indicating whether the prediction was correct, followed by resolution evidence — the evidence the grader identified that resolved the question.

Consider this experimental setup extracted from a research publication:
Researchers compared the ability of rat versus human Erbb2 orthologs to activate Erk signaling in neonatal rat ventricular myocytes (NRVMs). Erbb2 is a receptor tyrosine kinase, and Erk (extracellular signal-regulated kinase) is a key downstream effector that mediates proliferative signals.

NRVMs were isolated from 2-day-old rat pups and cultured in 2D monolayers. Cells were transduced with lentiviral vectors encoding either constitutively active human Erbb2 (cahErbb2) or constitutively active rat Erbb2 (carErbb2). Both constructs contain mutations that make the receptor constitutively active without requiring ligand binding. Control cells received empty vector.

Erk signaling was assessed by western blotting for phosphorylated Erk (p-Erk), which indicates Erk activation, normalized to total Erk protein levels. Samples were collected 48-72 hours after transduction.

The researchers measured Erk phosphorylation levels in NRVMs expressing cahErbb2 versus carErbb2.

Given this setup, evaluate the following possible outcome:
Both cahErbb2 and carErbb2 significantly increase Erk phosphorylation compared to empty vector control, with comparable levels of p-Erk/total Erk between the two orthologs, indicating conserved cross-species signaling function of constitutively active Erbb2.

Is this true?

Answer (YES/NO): NO